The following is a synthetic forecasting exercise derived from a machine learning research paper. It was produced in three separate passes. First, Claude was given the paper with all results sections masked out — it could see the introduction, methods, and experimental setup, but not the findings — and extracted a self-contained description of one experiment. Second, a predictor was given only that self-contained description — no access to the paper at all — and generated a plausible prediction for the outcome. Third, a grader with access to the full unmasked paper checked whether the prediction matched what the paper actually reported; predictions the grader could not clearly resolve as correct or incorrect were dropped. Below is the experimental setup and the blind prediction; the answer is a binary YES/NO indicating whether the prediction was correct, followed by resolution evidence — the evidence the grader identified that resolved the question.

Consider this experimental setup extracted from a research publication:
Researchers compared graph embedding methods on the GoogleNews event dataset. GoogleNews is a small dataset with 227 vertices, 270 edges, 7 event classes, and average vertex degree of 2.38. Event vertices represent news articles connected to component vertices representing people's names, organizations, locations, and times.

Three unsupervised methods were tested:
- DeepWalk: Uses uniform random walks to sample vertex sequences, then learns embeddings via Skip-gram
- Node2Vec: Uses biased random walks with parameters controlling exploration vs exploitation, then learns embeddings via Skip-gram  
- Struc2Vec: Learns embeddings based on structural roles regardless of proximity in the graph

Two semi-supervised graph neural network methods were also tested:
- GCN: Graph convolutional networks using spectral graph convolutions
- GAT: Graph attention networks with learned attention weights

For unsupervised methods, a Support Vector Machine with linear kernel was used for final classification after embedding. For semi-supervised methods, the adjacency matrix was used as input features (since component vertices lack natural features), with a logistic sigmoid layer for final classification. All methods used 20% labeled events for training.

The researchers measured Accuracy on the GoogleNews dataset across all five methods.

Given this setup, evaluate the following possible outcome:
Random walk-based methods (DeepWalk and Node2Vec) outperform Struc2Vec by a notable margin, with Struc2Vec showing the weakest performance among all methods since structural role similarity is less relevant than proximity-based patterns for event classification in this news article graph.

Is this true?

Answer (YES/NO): YES